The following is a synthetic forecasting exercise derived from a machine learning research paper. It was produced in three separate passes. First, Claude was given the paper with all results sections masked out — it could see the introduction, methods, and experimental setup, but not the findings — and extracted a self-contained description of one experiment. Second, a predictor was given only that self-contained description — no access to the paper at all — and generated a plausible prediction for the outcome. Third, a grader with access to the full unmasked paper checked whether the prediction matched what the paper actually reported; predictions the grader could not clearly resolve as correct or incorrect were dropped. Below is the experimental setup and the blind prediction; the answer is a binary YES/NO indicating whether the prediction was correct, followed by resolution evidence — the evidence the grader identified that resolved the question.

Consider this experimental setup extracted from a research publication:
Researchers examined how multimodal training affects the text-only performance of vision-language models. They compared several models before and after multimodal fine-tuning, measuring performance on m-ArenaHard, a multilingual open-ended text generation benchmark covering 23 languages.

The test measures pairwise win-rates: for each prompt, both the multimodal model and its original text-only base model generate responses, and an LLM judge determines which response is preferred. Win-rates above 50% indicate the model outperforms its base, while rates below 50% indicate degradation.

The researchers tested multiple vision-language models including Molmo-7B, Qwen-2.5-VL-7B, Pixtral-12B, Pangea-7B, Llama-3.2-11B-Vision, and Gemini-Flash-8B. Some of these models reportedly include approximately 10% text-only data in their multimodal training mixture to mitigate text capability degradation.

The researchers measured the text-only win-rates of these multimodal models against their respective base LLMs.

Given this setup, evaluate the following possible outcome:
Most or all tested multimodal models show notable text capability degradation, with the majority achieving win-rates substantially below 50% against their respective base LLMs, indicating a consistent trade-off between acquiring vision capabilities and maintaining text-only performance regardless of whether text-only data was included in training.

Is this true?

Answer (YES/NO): YES